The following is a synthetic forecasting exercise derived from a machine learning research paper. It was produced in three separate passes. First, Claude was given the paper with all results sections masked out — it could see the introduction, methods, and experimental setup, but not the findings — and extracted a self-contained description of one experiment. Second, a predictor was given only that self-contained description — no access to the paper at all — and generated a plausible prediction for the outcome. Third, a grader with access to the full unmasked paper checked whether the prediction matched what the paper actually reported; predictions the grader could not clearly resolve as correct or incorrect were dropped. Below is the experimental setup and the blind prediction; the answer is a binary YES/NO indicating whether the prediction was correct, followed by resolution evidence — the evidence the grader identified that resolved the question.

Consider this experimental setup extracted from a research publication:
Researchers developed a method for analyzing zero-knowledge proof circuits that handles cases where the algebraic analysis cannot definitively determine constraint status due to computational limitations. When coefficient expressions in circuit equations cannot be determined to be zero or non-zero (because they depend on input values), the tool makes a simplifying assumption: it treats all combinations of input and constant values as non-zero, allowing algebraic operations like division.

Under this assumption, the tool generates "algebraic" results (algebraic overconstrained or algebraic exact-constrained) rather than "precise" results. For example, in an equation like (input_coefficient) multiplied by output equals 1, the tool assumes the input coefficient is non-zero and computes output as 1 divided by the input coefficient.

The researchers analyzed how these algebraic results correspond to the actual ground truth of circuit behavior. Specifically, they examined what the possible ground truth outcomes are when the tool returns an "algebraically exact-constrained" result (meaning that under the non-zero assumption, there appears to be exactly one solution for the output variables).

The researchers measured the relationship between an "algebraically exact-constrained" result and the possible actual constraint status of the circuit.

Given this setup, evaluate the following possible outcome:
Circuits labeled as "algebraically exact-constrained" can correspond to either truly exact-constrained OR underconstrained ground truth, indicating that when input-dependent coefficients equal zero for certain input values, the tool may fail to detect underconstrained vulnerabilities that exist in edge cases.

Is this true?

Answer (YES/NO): YES